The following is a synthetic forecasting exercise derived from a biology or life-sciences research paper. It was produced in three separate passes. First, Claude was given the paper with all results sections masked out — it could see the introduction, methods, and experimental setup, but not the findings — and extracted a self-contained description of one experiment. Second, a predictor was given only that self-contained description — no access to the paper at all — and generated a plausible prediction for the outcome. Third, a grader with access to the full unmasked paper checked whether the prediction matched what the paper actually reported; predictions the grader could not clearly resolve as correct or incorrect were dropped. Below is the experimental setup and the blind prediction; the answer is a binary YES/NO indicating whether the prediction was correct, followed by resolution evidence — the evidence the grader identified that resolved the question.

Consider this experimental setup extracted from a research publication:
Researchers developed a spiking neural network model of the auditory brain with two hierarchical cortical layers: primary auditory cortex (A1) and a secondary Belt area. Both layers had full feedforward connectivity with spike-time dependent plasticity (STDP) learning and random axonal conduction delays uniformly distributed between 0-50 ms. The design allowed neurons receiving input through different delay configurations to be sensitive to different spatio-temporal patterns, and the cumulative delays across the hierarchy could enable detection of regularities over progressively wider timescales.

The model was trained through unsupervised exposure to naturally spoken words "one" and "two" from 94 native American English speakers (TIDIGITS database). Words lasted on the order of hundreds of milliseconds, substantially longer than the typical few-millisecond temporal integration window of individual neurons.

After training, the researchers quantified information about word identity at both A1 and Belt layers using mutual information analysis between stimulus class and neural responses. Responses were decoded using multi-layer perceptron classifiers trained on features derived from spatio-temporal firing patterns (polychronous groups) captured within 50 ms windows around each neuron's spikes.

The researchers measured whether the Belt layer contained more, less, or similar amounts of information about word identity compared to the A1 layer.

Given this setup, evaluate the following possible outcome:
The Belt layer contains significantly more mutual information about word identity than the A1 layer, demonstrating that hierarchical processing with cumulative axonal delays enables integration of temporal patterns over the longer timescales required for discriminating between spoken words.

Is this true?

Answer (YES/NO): YES